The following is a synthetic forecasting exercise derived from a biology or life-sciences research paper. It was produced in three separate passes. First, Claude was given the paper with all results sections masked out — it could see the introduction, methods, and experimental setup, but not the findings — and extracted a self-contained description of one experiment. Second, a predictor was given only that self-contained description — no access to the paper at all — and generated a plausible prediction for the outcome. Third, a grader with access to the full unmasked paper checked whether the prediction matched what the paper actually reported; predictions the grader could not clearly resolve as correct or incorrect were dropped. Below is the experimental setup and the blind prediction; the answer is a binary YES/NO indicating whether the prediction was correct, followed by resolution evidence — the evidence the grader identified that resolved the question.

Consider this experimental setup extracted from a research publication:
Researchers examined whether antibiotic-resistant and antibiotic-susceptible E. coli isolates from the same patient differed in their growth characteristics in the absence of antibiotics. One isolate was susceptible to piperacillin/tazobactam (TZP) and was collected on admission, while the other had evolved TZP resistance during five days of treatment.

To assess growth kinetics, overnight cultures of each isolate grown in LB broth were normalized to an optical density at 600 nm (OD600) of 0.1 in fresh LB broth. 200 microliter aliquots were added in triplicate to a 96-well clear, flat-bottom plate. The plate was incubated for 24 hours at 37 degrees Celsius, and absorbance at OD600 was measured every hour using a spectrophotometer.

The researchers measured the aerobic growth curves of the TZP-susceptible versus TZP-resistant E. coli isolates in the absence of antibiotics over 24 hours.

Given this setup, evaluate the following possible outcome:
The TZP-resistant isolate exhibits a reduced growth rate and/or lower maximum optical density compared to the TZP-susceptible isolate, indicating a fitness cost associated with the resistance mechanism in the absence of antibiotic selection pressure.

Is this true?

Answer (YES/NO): NO